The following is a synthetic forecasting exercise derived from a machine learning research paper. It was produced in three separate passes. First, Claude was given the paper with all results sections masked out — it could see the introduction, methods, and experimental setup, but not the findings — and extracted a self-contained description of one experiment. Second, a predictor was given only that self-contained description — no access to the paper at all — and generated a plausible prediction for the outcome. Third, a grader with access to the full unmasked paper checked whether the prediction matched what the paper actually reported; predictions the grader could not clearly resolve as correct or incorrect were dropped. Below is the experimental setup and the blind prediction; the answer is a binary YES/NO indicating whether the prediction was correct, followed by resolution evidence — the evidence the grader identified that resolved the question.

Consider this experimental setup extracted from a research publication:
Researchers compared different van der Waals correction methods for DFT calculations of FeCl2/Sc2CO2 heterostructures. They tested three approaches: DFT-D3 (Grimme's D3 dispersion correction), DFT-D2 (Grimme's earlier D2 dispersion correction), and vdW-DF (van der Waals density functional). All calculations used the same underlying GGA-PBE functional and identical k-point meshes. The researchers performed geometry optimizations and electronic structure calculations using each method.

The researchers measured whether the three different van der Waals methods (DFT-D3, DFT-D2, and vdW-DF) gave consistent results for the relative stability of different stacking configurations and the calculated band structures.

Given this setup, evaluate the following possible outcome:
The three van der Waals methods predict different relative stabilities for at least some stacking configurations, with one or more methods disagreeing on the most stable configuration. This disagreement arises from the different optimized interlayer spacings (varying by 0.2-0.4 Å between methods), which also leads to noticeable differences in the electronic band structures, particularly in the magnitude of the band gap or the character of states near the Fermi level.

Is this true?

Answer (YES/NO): NO